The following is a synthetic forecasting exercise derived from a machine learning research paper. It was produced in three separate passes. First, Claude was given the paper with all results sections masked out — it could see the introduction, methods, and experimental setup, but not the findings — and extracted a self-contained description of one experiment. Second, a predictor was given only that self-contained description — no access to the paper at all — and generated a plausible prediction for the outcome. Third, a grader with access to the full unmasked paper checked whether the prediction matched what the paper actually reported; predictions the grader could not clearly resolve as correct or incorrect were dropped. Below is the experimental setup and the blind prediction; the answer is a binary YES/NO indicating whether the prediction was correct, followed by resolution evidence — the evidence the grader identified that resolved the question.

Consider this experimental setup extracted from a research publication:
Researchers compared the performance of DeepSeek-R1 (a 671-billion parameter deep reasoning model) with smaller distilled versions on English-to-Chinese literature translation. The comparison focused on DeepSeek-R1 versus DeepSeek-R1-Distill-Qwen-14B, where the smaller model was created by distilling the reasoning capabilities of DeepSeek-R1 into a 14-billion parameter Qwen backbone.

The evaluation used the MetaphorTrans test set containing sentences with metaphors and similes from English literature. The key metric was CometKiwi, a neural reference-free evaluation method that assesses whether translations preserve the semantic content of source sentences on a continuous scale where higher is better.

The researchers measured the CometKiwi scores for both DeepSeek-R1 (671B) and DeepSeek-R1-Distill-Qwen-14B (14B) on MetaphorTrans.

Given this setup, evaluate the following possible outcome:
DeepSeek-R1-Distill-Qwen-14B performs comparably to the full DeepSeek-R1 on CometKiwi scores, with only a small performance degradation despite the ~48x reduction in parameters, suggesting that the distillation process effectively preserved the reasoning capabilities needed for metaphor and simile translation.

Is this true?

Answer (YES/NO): NO